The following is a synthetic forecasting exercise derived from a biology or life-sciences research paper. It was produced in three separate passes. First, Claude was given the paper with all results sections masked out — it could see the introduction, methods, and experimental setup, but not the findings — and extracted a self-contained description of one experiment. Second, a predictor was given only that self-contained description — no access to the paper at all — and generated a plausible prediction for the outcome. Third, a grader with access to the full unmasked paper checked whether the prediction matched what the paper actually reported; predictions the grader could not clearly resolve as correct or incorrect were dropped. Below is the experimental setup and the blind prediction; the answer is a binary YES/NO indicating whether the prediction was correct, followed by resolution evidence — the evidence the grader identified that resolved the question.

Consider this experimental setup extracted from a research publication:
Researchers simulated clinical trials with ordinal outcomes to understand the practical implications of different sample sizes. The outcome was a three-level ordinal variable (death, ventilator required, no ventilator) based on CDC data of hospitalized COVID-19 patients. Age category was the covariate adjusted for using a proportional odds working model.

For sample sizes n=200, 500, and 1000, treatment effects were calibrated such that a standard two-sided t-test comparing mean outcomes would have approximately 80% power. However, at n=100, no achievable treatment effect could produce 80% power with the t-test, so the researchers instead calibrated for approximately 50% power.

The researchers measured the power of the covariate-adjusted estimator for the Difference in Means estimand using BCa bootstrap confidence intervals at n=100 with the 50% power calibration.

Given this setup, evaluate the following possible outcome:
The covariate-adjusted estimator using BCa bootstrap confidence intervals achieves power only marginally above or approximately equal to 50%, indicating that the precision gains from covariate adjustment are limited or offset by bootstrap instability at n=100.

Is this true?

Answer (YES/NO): NO